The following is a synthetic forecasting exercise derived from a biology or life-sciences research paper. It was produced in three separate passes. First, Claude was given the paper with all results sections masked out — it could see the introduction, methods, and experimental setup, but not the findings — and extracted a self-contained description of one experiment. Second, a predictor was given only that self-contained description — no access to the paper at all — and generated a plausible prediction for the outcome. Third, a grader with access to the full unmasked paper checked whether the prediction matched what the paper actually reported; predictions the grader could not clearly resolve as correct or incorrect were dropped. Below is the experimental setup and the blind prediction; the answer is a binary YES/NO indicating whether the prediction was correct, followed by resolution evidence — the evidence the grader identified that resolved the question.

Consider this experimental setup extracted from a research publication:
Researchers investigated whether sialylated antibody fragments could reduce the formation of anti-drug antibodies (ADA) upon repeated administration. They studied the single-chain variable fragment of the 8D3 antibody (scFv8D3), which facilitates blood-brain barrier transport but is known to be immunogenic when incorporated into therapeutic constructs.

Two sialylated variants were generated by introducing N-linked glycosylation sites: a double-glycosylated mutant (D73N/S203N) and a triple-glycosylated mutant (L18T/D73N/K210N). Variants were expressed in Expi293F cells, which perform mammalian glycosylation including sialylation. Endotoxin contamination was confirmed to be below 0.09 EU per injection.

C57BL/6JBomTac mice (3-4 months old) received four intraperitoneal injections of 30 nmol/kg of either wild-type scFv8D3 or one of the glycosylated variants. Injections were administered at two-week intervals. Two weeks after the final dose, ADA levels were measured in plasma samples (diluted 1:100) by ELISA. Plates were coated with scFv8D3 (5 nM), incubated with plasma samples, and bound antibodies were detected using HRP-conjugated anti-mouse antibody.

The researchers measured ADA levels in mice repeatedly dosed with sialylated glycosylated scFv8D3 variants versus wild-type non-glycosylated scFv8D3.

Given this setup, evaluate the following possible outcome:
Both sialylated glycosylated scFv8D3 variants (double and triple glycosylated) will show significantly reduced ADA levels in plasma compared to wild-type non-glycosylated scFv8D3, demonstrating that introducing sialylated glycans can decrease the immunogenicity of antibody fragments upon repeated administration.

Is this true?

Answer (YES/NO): NO